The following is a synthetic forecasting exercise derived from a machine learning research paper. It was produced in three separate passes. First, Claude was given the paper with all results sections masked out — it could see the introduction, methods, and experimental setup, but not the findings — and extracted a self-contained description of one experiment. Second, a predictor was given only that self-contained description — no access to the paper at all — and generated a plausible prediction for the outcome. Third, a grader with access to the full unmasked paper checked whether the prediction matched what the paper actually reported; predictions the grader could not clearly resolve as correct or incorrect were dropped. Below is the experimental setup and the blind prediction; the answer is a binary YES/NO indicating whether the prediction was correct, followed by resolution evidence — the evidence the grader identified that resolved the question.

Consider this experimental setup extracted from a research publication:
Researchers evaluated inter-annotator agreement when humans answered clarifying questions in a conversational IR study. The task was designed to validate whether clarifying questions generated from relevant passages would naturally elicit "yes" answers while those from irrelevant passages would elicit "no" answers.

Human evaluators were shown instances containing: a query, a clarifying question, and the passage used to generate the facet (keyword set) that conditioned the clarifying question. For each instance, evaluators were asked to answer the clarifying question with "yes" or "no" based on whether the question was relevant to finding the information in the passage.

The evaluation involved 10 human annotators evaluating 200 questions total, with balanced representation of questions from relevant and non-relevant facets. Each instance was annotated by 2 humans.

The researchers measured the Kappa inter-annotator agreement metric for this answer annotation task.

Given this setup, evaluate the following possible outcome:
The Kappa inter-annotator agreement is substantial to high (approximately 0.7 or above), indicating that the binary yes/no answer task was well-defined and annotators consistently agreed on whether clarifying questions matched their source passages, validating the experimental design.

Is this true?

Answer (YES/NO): NO